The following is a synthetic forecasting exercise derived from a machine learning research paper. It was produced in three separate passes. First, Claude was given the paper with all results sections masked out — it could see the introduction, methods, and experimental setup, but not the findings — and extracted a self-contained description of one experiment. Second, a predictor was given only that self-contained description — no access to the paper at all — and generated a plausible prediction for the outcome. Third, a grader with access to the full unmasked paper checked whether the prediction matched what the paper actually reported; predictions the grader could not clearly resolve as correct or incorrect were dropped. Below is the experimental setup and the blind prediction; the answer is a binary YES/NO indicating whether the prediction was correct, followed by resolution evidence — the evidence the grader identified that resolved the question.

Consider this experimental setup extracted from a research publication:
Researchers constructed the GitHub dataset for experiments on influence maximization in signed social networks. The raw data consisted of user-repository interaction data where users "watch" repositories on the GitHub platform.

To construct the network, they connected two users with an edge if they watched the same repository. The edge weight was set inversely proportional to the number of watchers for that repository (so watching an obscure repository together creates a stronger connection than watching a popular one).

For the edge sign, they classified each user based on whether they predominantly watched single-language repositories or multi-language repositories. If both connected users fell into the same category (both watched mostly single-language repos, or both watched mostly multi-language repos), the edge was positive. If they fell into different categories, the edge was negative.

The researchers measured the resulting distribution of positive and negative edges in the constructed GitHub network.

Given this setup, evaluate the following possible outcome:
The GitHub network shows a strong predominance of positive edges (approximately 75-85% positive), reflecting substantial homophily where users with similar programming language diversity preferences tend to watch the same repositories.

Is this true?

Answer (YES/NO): NO